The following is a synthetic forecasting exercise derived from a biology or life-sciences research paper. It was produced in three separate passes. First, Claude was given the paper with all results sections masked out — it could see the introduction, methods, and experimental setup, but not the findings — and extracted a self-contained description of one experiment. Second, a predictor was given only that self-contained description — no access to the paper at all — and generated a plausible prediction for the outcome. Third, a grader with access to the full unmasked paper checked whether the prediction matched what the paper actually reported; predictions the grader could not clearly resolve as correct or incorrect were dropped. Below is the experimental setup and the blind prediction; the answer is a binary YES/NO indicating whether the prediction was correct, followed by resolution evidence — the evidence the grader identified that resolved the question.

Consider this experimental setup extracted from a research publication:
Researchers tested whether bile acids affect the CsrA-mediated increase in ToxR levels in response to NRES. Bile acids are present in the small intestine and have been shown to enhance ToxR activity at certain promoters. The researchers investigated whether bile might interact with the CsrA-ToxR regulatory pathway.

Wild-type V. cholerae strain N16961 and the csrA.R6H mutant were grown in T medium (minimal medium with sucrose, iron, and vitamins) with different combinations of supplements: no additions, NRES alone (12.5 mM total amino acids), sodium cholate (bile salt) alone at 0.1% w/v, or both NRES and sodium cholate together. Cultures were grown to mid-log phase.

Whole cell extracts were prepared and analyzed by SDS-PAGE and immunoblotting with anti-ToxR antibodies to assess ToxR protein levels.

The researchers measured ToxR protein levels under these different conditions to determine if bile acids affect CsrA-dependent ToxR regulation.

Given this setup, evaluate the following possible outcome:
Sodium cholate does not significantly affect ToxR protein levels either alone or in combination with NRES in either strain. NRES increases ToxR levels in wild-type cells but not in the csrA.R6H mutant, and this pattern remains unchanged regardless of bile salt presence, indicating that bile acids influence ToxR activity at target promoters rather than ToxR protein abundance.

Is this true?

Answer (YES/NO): YES